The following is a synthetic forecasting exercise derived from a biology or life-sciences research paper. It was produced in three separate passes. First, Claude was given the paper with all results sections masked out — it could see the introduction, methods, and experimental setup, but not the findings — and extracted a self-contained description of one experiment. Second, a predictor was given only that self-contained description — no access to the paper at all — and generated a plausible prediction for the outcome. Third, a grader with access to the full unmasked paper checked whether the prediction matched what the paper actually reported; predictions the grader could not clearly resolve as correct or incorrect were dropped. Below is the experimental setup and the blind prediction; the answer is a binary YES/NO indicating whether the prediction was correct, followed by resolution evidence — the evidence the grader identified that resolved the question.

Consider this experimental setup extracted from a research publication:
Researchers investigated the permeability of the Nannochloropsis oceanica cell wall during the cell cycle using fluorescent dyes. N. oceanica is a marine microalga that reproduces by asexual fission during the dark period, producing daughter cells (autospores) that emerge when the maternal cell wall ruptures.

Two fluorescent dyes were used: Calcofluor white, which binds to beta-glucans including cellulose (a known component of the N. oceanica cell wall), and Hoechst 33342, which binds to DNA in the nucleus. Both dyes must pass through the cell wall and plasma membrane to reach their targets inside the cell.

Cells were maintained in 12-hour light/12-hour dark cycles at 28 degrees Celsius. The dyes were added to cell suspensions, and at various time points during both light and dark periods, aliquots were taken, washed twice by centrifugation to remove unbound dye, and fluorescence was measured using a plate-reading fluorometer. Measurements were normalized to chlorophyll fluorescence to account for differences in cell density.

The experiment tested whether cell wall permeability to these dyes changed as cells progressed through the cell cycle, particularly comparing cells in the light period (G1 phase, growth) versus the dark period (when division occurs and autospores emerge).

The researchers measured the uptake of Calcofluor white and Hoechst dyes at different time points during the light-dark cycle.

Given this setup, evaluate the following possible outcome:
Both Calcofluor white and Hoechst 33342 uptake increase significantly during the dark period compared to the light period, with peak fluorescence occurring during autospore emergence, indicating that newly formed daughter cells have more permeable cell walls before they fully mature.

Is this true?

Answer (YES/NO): NO